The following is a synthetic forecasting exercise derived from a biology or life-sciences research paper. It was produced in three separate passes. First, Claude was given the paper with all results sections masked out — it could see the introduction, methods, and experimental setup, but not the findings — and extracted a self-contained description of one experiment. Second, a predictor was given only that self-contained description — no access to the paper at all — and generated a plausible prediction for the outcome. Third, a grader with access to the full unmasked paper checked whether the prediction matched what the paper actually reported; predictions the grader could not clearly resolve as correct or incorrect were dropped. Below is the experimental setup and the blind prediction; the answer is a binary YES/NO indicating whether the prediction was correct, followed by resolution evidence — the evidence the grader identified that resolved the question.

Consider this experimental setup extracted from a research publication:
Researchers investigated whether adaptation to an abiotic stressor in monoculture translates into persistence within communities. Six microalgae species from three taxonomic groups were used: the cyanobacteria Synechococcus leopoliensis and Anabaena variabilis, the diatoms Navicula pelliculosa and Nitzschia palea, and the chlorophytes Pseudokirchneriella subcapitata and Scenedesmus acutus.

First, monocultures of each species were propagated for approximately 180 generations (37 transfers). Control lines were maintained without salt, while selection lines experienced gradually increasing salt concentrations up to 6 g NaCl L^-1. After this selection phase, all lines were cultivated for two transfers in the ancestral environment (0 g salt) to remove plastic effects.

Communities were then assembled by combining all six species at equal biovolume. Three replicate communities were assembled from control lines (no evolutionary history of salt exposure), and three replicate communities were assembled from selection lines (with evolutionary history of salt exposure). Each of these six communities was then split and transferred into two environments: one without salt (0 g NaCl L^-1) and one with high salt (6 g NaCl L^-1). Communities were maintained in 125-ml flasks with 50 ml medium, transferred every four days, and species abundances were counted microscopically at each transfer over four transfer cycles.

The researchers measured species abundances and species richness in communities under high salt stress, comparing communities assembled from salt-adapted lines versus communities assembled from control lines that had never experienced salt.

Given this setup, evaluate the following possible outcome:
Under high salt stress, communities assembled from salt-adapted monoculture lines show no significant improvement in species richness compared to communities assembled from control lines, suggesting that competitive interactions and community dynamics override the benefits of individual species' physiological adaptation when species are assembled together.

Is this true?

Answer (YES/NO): NO